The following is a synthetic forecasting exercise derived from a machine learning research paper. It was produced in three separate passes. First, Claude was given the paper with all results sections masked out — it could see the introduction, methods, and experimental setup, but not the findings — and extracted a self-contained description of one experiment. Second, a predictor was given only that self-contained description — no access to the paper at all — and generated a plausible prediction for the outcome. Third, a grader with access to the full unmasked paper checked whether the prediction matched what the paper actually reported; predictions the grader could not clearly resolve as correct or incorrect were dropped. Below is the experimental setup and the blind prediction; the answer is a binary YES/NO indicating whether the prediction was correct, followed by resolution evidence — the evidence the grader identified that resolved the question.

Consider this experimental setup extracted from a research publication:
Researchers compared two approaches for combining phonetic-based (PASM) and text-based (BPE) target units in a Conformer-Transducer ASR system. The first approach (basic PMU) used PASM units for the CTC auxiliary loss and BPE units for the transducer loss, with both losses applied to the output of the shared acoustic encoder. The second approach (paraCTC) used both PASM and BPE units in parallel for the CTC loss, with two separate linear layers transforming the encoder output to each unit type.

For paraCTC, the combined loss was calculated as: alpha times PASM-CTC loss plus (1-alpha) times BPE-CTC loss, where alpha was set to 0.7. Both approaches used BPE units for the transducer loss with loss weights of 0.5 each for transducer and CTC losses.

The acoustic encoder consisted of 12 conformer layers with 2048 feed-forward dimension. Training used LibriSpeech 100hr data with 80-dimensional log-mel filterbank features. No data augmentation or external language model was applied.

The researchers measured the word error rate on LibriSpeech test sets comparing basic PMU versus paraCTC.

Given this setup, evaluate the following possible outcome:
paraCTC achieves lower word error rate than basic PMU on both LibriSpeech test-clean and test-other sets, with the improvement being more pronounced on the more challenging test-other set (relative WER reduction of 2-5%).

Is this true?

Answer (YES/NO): NO